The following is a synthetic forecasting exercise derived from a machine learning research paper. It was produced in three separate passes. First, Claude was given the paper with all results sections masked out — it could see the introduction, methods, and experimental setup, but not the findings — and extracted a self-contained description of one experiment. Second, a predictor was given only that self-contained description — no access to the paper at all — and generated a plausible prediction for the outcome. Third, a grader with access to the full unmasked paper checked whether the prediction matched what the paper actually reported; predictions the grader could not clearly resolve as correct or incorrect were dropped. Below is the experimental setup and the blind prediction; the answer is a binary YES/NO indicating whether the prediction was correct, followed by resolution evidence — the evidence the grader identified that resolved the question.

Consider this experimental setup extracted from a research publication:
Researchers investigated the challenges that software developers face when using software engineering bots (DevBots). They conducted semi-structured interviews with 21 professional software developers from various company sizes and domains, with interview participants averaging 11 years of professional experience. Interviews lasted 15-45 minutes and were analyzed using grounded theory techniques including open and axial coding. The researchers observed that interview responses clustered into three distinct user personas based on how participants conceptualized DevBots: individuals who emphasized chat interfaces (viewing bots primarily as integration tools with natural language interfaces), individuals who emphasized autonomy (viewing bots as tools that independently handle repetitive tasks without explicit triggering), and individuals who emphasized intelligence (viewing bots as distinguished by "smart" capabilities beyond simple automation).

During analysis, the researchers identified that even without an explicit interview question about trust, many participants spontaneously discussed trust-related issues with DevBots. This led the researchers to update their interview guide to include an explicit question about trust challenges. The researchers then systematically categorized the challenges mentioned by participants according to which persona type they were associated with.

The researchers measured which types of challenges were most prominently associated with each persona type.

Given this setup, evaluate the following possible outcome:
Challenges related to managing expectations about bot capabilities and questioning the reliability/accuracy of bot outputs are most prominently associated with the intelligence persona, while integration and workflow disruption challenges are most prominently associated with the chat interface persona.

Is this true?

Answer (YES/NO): NO